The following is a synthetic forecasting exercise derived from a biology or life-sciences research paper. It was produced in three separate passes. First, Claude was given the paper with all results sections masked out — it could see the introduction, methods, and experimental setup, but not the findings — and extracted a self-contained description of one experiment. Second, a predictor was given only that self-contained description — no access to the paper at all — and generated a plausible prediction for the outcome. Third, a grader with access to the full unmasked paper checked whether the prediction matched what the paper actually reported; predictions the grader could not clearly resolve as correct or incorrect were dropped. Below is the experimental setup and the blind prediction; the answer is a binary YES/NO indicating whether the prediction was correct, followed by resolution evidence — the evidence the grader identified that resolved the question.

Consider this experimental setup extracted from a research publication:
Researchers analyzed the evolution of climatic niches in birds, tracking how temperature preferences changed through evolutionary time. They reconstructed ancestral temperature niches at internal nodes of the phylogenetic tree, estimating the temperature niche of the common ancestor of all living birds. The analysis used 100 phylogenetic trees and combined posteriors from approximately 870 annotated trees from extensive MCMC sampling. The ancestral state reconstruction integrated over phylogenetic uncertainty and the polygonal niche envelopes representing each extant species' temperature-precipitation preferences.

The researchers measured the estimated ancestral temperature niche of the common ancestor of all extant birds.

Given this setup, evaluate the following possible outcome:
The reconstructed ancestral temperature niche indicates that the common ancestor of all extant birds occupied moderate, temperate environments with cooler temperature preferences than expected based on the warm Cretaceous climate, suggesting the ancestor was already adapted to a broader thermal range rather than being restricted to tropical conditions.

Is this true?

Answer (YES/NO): NO